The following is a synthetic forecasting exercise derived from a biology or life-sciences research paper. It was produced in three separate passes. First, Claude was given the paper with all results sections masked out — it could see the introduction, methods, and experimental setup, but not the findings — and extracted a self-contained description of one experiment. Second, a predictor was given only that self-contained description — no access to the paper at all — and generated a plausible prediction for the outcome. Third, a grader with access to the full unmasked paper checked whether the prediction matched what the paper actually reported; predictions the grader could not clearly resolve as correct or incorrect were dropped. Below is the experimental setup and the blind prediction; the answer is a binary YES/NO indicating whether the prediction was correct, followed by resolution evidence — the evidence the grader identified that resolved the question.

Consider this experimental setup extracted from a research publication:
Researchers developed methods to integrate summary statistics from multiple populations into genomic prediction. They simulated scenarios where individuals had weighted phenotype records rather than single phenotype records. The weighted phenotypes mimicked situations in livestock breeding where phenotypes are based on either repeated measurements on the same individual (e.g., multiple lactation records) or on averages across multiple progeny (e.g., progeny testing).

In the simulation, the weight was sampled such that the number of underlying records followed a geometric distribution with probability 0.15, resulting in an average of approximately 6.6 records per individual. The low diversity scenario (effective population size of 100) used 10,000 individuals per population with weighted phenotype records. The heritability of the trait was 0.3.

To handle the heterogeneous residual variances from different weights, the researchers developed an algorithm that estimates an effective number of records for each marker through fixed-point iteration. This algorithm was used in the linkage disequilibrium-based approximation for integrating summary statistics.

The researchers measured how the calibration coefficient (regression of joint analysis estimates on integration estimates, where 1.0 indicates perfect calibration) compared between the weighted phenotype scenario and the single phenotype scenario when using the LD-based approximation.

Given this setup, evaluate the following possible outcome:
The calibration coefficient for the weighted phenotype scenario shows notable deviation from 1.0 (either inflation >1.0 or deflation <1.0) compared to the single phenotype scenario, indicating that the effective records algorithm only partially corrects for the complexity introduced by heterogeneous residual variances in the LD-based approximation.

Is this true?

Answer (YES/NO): NO